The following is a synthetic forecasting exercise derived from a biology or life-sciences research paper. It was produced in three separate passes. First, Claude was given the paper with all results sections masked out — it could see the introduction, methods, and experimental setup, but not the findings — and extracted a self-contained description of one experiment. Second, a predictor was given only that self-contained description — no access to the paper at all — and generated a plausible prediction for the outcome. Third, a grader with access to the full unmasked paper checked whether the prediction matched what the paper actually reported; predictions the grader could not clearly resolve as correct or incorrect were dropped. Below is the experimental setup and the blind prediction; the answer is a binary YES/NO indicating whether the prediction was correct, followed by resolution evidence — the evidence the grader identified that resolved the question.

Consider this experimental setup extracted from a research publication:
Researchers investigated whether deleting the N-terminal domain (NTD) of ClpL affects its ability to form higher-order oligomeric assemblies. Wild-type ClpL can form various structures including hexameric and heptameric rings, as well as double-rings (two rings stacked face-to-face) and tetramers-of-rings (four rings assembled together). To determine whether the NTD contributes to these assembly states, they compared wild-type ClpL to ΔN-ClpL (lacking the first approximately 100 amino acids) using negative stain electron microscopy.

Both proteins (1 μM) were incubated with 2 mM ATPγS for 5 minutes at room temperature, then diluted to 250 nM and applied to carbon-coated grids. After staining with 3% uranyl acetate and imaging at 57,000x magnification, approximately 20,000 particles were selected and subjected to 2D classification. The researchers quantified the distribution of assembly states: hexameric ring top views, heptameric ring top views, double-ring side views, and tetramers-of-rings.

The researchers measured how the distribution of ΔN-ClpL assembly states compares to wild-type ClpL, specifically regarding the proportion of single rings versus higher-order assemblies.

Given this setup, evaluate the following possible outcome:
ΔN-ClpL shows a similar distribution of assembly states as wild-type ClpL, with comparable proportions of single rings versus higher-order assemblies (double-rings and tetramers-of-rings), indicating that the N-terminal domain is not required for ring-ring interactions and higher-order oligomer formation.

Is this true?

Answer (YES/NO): NO